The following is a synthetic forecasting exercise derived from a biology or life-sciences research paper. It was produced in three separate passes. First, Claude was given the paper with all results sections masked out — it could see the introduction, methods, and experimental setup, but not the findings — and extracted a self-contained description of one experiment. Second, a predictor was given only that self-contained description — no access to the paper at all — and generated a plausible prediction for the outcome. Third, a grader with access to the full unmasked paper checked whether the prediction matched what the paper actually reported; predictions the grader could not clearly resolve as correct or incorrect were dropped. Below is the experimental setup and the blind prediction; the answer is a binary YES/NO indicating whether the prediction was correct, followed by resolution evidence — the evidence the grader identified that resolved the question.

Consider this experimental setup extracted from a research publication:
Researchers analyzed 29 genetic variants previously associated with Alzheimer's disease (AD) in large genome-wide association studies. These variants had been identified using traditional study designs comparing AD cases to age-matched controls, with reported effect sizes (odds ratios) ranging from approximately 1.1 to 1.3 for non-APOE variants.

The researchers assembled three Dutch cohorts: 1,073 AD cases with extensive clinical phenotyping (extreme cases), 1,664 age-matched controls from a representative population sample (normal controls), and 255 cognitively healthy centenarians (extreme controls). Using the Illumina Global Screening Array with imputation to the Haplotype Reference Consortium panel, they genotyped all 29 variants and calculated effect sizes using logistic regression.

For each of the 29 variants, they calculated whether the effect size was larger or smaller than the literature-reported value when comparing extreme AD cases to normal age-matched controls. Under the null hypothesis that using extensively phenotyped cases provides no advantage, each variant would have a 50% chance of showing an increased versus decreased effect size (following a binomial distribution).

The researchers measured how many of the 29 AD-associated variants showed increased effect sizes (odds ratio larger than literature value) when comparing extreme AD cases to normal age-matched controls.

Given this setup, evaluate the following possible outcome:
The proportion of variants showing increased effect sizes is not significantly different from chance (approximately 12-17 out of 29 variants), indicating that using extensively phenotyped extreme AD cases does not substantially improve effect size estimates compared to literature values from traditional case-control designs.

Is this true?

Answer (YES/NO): YES